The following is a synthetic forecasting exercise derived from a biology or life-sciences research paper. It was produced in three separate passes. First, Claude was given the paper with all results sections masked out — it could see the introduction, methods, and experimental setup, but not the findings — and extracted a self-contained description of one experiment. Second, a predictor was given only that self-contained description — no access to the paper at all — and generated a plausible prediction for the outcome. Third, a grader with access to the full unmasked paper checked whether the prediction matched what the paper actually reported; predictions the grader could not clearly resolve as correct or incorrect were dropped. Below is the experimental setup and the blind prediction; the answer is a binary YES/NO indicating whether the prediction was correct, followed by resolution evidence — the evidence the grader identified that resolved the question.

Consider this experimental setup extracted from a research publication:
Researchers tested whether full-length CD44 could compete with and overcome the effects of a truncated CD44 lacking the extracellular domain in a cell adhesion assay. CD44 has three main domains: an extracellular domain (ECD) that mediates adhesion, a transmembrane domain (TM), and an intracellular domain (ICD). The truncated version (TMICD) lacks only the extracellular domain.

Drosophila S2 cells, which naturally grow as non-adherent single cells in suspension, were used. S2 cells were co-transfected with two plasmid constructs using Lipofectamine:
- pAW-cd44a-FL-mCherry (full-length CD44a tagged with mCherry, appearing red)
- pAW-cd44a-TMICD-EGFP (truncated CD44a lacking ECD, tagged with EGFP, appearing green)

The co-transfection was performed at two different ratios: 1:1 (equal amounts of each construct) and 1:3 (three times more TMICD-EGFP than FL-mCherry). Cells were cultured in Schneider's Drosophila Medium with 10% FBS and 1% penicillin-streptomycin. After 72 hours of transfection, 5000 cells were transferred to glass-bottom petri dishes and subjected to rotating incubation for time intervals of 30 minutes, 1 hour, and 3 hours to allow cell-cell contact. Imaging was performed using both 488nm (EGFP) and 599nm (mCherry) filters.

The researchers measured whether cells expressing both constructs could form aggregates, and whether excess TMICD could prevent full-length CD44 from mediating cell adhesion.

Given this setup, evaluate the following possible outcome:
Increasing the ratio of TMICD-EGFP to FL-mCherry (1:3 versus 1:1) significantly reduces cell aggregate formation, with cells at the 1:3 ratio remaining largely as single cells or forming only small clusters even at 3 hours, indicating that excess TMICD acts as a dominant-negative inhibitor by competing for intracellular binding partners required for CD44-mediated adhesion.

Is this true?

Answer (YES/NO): NO